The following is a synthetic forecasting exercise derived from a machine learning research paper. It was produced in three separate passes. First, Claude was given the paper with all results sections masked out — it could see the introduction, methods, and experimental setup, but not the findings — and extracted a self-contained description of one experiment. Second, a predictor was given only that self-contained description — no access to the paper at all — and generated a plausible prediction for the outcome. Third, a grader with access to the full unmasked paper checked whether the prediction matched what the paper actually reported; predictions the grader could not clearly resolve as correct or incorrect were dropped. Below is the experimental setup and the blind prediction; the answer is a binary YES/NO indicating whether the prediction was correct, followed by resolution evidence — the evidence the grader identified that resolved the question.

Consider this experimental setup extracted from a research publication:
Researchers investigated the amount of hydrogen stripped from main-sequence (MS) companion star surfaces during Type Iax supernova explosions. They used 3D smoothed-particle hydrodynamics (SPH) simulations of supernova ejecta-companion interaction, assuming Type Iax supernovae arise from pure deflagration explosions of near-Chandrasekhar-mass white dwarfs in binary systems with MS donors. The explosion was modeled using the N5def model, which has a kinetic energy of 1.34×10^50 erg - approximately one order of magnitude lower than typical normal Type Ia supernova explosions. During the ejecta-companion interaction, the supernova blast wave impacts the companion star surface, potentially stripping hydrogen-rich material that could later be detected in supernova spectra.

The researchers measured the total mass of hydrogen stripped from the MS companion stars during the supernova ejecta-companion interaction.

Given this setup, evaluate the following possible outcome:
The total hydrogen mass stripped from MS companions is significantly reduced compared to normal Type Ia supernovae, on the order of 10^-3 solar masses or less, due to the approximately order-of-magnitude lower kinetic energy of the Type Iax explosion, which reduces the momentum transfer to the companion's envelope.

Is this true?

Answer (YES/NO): NO